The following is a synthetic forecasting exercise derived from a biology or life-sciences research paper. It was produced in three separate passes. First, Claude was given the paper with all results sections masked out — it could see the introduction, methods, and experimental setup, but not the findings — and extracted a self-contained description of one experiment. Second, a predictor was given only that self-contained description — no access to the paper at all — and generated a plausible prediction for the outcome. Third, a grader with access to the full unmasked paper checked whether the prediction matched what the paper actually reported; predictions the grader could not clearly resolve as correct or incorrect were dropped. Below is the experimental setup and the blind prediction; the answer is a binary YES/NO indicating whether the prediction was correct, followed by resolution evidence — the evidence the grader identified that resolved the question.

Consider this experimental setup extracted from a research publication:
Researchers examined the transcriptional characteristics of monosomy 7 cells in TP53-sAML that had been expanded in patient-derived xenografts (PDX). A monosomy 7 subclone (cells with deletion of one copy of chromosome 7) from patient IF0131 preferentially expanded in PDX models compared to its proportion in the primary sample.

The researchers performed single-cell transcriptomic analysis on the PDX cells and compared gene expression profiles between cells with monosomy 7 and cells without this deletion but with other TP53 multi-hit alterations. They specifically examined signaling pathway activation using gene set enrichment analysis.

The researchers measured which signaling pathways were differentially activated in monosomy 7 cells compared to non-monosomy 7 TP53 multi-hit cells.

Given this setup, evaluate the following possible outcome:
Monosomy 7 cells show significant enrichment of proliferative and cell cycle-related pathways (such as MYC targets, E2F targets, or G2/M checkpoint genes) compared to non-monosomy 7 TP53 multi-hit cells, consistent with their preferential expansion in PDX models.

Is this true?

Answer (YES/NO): YES